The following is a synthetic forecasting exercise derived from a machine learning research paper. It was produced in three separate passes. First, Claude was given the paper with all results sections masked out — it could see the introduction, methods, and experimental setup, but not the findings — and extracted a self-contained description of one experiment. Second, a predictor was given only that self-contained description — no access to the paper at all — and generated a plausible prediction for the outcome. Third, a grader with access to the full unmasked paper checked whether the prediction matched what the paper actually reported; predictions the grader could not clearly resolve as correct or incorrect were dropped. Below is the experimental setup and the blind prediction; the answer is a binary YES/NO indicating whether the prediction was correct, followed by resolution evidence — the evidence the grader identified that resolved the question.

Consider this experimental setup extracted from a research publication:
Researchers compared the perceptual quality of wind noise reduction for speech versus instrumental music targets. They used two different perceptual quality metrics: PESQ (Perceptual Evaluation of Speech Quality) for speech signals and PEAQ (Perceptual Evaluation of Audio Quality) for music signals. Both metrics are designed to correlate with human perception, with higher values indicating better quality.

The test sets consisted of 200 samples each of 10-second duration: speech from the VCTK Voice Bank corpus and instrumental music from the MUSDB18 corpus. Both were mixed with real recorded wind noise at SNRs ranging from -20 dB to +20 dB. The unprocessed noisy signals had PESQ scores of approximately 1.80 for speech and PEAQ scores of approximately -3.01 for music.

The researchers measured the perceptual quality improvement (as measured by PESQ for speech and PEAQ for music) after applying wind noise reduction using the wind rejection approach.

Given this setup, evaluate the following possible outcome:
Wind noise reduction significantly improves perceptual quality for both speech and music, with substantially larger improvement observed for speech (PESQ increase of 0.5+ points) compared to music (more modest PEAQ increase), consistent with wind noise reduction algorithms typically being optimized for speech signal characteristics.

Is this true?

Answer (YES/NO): NO